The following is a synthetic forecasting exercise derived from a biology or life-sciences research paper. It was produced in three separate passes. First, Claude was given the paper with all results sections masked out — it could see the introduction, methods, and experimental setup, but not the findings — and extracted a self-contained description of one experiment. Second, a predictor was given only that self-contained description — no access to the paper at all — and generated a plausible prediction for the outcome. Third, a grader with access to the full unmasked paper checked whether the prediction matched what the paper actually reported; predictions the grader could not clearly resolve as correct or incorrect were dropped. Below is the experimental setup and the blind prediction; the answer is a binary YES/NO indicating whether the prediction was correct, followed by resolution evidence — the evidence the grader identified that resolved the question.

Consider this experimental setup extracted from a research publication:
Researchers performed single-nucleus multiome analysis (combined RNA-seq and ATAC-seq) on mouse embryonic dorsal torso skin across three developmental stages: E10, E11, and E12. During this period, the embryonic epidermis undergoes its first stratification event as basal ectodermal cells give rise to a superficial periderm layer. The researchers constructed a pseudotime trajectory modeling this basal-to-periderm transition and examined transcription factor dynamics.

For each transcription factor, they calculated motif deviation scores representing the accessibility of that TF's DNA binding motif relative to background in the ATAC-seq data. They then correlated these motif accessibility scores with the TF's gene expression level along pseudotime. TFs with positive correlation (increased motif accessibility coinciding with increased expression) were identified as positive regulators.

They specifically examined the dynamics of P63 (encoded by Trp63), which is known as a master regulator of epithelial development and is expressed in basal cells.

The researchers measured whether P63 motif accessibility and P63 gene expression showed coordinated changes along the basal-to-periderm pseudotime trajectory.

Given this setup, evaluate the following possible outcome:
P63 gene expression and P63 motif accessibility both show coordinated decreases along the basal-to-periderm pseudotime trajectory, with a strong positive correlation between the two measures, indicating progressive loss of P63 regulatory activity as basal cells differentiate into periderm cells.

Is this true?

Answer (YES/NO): YES